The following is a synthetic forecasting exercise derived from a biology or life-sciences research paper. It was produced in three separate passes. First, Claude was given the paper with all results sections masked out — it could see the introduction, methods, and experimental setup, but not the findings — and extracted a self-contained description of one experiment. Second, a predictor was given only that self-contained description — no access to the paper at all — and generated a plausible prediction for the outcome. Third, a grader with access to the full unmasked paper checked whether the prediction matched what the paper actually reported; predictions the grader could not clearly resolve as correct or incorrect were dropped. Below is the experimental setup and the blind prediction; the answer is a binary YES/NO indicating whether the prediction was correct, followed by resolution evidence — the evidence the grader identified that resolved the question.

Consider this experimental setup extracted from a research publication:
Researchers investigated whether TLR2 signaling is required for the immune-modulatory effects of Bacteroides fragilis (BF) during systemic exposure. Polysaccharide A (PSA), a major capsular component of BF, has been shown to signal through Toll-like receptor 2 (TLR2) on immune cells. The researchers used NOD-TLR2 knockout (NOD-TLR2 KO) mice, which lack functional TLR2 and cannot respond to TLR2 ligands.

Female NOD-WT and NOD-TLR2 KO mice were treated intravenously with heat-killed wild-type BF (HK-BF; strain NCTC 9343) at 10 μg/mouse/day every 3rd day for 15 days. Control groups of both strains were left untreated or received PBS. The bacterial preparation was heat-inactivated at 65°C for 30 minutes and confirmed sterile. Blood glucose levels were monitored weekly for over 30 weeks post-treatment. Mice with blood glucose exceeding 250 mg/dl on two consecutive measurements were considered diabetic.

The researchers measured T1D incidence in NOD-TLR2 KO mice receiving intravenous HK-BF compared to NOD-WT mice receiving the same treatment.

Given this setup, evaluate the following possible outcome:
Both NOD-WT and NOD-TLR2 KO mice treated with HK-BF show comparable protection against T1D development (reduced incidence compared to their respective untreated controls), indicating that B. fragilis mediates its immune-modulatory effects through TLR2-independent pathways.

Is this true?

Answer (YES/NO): NO